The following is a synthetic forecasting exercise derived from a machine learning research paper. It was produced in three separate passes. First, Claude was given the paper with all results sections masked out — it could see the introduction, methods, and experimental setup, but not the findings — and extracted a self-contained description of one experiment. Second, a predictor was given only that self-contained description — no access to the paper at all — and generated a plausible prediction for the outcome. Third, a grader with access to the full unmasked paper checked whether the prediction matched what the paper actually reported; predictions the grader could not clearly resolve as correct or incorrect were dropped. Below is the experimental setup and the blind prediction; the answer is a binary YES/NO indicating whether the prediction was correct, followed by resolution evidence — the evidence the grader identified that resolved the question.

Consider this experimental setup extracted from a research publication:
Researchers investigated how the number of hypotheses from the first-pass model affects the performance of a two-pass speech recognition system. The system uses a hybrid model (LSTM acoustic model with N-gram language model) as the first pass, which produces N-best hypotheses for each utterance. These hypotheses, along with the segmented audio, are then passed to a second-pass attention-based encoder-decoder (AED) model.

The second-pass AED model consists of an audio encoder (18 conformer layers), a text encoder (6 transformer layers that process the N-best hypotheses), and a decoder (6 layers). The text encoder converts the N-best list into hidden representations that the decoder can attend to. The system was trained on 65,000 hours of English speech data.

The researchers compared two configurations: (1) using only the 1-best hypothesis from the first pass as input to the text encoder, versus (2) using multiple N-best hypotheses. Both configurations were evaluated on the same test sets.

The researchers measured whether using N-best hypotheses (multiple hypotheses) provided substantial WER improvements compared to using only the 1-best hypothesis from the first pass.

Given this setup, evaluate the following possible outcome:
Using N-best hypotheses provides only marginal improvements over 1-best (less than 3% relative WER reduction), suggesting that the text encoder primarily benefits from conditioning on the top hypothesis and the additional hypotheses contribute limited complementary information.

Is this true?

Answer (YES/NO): YES